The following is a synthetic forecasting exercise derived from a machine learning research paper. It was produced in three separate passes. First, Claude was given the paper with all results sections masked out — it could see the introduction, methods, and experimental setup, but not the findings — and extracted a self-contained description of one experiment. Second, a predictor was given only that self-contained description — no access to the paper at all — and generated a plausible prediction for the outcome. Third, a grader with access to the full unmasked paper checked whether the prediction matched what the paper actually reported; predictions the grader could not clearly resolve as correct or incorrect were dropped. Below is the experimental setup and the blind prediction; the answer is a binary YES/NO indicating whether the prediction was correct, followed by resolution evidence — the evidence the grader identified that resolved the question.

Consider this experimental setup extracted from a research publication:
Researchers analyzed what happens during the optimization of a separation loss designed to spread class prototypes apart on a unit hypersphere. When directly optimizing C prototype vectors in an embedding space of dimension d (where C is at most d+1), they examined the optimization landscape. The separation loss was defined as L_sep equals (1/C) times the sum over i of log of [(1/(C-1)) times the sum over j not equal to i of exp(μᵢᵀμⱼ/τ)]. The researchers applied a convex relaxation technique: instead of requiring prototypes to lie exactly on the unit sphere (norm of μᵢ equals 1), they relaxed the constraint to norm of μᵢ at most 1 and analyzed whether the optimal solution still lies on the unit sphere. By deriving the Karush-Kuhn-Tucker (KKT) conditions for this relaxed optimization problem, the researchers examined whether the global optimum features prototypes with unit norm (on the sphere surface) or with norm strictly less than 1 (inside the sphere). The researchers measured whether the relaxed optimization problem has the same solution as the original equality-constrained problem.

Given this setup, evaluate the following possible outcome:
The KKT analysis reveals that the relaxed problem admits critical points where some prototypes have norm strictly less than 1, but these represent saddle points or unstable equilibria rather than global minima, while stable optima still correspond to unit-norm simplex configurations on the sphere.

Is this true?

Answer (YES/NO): NO